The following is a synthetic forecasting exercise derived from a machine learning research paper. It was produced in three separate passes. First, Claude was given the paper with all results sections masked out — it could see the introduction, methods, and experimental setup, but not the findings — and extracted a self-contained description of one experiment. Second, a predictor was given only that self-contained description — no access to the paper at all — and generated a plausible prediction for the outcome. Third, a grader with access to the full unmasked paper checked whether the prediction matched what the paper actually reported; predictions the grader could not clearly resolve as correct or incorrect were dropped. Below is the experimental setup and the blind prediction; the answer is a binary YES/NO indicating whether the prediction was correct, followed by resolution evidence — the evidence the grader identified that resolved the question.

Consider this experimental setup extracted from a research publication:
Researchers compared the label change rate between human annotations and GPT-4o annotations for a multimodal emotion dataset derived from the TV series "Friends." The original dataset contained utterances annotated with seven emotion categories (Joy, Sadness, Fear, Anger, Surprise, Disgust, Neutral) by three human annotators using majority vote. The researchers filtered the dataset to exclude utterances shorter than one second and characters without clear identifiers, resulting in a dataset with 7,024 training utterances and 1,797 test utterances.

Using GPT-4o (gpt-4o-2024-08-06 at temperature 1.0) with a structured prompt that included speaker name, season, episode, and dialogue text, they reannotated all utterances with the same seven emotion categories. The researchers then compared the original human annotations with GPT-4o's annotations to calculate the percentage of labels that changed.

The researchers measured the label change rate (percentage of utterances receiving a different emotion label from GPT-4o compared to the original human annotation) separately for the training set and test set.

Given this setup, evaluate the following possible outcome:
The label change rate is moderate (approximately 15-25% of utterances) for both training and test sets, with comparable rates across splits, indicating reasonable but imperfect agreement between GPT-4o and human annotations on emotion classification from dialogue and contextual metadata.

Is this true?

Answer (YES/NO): NO